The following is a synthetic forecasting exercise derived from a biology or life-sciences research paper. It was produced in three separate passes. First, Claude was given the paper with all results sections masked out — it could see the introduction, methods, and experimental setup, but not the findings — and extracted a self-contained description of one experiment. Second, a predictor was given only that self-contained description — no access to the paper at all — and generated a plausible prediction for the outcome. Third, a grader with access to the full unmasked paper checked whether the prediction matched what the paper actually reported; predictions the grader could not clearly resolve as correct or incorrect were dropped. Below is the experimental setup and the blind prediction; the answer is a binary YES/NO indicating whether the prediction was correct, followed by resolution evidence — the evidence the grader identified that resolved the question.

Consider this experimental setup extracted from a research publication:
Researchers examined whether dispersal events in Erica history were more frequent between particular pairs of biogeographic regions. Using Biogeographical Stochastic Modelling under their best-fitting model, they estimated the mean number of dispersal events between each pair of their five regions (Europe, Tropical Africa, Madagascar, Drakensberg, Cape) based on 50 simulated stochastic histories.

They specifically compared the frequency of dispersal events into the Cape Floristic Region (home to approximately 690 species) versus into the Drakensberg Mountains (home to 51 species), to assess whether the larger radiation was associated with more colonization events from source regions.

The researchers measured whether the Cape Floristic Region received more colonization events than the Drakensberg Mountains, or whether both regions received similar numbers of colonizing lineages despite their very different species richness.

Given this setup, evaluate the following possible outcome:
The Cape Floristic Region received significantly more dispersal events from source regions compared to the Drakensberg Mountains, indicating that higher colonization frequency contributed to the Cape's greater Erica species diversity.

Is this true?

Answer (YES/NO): NO